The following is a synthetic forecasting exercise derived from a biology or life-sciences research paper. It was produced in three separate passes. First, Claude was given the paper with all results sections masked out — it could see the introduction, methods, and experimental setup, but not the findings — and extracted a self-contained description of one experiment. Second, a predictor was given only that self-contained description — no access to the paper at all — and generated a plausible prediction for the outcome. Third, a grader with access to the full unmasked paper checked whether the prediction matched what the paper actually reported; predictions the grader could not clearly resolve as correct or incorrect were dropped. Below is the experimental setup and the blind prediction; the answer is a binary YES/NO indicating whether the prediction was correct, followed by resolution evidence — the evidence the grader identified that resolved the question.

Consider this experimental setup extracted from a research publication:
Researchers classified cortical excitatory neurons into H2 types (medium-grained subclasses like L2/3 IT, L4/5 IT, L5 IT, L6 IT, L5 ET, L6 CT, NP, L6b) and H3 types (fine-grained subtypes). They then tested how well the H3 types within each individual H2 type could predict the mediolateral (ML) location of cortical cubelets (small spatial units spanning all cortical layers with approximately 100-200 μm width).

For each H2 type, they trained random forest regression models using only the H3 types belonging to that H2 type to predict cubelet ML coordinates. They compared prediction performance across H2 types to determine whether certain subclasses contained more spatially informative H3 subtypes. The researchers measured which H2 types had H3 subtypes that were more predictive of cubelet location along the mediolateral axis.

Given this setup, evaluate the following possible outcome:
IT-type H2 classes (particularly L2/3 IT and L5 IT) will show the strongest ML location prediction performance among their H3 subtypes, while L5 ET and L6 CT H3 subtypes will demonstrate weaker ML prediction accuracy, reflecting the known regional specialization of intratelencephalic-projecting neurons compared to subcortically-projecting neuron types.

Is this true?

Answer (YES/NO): NO